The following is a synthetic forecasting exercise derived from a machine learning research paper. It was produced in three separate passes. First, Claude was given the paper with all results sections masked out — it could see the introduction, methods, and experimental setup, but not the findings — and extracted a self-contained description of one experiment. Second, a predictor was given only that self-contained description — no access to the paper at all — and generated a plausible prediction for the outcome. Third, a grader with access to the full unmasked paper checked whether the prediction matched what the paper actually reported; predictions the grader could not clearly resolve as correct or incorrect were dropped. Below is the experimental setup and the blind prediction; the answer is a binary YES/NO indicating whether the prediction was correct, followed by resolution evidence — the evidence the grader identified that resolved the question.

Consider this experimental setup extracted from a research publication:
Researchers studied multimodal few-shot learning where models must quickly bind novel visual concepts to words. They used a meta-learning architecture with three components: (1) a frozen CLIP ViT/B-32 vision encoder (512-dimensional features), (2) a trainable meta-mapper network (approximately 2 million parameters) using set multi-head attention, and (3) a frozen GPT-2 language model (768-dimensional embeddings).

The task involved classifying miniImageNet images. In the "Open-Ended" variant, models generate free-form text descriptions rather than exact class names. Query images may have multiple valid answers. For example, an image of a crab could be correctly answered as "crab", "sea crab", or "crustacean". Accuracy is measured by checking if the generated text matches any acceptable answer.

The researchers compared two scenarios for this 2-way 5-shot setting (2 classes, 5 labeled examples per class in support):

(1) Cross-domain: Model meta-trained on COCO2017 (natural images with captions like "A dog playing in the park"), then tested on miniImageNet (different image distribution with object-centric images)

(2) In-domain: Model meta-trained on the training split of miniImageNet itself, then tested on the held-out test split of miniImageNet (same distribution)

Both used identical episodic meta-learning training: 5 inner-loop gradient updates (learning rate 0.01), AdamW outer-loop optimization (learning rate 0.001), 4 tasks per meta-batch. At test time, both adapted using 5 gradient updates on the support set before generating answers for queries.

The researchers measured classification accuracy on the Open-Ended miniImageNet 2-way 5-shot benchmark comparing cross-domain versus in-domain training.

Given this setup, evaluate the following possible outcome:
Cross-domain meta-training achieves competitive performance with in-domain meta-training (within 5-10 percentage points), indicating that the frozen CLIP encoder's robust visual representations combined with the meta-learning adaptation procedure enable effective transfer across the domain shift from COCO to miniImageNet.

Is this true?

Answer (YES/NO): YES